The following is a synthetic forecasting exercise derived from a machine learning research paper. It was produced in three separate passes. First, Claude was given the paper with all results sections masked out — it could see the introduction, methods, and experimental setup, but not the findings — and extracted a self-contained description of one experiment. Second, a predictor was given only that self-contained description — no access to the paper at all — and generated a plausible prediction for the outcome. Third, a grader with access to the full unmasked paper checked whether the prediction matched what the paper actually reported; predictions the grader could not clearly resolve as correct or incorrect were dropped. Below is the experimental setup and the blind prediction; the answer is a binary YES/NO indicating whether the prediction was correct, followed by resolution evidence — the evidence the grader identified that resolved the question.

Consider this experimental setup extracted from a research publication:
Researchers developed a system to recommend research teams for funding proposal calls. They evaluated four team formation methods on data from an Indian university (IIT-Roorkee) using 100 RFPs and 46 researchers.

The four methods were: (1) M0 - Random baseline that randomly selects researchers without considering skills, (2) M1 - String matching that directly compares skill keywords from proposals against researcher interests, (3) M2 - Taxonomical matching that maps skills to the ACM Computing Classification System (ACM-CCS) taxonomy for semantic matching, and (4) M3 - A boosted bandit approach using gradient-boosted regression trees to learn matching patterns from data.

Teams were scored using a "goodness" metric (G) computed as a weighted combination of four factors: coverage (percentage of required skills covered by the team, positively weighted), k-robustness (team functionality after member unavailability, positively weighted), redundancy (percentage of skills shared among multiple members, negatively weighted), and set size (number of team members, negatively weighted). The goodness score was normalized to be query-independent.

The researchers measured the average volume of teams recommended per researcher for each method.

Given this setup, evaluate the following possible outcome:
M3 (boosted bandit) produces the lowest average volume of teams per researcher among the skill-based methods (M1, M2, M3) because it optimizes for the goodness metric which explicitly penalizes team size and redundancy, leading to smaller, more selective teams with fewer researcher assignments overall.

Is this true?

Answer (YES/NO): YES